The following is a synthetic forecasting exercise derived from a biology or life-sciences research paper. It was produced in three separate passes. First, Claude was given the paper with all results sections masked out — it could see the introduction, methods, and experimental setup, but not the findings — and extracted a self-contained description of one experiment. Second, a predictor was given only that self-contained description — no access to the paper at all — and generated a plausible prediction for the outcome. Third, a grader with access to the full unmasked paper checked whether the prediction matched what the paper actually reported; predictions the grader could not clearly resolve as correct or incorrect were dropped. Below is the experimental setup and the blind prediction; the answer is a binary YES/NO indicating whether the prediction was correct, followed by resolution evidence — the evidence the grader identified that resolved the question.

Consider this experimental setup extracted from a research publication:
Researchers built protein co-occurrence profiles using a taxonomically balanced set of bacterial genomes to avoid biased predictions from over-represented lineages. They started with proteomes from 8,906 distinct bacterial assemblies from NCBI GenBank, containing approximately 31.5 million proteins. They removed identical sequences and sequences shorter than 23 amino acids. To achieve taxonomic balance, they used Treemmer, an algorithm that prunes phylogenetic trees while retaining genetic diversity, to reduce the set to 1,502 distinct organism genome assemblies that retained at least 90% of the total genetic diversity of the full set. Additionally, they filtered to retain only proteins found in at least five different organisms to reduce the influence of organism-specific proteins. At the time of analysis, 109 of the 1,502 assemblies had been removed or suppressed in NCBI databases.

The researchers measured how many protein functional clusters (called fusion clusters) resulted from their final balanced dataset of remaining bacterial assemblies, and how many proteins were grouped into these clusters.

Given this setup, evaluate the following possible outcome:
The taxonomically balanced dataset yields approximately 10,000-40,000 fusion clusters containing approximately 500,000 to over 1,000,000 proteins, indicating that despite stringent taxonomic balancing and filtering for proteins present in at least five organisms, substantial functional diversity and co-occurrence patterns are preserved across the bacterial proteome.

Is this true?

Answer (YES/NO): NO